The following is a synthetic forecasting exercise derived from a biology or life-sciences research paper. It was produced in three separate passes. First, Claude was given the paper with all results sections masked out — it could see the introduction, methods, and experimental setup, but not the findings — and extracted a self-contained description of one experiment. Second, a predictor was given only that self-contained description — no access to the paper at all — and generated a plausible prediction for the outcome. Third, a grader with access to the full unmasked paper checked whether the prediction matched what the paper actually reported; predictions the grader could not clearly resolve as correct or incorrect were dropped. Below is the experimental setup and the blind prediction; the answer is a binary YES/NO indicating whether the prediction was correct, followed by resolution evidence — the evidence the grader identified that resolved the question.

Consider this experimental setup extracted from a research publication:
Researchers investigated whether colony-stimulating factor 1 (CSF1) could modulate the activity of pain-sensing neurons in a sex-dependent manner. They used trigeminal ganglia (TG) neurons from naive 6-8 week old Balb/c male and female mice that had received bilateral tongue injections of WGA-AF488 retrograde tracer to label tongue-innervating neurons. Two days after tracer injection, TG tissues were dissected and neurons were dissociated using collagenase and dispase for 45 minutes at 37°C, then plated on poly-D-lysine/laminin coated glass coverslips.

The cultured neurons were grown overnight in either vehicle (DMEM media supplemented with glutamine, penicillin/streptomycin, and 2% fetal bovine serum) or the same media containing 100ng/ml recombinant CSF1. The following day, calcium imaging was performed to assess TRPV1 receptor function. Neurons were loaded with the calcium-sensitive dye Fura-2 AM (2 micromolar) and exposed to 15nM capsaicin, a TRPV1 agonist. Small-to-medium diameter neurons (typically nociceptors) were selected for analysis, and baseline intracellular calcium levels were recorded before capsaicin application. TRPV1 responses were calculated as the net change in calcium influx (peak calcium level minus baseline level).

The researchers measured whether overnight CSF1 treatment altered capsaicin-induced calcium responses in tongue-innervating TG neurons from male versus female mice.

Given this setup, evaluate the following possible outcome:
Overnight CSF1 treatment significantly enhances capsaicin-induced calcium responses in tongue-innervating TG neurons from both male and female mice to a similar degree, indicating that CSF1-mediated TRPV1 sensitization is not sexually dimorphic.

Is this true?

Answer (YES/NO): NO